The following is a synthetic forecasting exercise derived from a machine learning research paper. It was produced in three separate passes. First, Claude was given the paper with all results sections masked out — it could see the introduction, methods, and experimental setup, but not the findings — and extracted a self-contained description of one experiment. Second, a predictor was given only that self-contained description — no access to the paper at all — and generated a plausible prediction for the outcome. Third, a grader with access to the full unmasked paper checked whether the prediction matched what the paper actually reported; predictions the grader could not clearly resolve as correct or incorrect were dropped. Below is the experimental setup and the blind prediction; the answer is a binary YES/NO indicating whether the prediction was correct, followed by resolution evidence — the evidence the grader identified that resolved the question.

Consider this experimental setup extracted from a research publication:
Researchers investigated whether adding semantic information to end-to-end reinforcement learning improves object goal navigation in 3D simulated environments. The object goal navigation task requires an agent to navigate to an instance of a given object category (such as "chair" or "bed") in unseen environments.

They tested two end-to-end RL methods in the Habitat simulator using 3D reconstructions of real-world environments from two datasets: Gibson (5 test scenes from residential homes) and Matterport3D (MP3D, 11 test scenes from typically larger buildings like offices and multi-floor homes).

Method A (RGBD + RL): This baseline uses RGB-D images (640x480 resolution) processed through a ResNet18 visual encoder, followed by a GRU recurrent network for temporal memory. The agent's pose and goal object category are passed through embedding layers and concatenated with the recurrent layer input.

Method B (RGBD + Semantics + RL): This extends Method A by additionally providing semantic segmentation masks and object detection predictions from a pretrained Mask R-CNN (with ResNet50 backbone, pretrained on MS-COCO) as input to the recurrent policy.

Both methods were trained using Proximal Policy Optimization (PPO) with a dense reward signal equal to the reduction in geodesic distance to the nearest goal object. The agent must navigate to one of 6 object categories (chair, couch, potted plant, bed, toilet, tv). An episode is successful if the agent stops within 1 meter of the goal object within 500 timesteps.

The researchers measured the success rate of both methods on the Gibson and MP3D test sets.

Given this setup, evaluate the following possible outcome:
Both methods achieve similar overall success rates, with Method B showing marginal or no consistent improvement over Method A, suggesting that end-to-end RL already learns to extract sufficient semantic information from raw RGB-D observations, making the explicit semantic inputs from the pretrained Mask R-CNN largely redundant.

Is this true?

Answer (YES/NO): NO